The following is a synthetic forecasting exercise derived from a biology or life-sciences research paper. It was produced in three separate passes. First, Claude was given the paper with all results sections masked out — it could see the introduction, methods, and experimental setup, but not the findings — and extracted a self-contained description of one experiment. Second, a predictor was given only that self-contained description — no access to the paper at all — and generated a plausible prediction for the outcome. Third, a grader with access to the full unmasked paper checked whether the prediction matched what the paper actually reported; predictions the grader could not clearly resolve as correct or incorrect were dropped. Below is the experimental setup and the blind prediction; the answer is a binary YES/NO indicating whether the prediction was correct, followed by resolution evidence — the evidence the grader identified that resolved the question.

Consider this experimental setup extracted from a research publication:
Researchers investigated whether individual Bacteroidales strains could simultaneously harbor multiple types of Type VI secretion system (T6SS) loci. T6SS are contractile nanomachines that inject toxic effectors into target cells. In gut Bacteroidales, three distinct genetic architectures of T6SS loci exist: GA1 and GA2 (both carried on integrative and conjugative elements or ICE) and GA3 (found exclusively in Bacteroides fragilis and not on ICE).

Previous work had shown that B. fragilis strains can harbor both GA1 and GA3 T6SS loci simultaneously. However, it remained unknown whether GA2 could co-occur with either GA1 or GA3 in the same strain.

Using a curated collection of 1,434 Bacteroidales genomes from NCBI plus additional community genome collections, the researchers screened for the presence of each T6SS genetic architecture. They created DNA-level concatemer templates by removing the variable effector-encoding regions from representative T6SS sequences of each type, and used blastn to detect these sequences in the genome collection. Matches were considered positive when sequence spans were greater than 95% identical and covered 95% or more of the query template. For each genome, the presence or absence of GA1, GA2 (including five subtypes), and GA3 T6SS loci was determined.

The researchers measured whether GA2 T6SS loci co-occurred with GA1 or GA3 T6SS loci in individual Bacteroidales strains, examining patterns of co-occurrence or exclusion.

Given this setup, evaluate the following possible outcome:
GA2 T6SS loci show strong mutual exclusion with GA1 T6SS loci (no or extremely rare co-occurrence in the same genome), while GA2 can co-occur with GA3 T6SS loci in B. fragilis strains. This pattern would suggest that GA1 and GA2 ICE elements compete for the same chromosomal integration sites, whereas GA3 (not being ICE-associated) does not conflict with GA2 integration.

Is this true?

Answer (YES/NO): NO